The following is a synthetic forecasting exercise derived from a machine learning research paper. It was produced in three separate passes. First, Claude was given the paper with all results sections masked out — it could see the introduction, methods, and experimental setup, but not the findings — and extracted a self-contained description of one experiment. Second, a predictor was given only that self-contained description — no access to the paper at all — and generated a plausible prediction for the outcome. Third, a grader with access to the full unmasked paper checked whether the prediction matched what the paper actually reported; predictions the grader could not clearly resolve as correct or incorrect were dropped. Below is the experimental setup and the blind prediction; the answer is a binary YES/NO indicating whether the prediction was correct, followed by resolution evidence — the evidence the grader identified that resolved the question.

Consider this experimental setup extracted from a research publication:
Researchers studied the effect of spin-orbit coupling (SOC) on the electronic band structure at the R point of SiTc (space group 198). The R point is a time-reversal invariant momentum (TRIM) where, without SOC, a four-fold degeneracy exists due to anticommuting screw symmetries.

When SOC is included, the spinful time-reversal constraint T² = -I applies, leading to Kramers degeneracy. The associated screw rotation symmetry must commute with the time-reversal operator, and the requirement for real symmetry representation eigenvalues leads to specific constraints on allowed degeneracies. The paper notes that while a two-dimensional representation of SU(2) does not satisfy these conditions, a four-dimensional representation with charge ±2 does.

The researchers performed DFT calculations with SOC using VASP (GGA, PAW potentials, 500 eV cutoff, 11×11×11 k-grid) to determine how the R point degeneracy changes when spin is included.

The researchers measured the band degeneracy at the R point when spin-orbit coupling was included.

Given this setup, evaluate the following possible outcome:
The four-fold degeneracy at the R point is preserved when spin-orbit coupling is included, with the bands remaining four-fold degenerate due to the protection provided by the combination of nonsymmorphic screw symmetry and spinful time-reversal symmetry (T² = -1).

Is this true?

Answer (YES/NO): NO